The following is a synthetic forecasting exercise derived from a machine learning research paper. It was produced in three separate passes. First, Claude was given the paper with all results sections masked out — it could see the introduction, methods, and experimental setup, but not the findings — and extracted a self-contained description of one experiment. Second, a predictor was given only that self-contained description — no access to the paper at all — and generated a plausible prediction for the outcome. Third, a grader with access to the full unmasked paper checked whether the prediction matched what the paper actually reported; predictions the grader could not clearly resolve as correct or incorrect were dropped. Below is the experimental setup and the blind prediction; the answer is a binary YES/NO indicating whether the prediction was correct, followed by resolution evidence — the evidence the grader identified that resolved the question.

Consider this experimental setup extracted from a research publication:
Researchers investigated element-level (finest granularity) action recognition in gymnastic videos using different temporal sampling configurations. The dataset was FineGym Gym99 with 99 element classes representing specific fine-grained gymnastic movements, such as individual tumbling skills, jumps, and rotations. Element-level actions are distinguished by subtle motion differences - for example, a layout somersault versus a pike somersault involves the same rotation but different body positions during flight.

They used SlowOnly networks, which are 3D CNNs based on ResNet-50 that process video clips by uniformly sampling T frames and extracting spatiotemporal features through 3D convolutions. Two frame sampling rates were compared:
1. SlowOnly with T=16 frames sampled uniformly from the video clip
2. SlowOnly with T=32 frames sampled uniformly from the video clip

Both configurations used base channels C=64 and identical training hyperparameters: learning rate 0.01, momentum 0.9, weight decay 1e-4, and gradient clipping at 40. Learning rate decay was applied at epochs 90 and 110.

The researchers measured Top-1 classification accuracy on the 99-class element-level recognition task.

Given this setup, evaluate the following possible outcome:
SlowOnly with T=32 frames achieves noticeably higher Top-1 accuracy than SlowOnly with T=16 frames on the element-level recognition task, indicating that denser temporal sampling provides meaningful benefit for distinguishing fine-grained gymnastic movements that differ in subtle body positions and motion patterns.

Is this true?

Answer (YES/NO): YES